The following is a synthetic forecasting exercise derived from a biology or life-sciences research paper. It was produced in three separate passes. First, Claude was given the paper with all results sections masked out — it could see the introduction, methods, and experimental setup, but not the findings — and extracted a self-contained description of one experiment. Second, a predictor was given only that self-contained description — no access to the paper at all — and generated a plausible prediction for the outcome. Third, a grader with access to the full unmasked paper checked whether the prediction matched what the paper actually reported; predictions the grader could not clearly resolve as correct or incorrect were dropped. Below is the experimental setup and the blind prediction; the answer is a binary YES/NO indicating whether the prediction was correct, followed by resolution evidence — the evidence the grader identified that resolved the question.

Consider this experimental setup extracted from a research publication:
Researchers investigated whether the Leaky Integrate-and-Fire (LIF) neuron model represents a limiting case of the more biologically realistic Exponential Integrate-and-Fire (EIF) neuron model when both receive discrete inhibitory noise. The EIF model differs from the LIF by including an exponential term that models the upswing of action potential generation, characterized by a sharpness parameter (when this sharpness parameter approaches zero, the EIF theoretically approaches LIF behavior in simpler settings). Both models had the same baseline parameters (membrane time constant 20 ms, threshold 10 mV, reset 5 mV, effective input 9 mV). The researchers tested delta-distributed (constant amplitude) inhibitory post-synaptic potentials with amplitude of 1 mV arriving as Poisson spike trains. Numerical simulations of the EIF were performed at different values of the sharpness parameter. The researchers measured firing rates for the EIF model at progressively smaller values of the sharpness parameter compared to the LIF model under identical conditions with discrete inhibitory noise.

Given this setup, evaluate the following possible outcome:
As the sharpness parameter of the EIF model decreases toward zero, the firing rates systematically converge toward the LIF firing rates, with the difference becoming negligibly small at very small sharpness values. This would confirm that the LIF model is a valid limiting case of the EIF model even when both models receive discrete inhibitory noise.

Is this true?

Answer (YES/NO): YES